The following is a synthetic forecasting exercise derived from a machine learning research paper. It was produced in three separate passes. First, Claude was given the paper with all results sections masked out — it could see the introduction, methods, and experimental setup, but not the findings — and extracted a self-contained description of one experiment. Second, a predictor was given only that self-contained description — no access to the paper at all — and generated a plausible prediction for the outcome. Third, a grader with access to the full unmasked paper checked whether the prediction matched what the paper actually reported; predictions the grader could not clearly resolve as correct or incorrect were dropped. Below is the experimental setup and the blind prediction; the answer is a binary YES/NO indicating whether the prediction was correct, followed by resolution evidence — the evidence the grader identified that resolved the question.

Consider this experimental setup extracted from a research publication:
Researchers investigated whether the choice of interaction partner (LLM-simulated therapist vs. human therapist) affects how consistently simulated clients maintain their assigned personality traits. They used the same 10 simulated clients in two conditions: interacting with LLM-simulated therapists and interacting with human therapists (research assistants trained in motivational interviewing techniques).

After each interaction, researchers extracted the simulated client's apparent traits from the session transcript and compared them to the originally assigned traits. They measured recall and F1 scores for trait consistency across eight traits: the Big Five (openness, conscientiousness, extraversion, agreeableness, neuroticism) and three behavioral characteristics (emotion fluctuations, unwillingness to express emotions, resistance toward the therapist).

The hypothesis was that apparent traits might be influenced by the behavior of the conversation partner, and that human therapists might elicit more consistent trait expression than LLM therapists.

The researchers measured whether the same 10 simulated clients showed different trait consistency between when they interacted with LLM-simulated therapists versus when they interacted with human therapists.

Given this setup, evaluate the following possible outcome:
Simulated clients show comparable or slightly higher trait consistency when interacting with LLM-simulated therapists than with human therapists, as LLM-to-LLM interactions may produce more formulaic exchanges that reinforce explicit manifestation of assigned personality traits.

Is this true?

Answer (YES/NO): NO